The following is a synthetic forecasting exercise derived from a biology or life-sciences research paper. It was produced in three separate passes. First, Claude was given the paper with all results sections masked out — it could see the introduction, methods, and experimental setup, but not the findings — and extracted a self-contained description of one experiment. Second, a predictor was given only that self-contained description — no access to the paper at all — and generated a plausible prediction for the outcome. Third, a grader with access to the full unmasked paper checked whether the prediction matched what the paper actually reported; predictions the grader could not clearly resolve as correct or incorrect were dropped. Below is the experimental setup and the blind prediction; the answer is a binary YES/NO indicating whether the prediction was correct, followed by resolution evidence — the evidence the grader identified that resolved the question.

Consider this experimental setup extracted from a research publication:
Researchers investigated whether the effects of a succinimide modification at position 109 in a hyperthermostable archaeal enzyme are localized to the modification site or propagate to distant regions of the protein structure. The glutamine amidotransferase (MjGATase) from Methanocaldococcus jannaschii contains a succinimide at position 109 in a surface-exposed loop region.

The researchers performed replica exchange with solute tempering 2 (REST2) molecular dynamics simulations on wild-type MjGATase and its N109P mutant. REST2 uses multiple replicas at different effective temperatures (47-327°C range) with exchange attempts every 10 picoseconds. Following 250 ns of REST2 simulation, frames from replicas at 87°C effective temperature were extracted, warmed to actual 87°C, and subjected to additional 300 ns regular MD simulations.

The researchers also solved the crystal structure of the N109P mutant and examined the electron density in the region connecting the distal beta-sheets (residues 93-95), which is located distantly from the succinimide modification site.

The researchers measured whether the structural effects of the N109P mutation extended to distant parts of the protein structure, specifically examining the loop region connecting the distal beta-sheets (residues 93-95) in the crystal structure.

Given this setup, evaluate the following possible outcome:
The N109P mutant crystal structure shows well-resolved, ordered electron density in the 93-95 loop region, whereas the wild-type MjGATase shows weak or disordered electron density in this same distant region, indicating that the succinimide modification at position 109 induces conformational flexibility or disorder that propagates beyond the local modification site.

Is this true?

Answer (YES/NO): NO